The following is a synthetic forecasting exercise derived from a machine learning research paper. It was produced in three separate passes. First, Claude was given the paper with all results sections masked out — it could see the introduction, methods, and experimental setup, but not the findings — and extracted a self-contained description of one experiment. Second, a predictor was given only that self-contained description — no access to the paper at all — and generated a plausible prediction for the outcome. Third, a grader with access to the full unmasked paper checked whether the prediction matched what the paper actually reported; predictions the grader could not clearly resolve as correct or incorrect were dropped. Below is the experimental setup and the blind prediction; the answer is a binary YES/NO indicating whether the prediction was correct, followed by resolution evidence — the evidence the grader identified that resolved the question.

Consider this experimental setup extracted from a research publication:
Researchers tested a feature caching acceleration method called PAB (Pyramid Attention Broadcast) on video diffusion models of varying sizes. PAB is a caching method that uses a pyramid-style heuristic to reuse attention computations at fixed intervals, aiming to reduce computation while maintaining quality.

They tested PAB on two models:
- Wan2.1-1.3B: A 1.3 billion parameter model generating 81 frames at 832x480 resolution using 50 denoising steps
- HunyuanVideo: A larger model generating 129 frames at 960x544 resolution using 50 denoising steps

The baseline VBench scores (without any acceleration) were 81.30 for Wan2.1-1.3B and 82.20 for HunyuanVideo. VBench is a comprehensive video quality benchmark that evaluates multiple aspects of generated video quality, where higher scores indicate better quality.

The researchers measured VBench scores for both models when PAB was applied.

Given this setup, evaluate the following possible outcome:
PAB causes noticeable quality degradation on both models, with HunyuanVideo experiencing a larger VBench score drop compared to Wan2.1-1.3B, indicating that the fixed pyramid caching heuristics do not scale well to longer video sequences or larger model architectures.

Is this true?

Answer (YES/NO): YES